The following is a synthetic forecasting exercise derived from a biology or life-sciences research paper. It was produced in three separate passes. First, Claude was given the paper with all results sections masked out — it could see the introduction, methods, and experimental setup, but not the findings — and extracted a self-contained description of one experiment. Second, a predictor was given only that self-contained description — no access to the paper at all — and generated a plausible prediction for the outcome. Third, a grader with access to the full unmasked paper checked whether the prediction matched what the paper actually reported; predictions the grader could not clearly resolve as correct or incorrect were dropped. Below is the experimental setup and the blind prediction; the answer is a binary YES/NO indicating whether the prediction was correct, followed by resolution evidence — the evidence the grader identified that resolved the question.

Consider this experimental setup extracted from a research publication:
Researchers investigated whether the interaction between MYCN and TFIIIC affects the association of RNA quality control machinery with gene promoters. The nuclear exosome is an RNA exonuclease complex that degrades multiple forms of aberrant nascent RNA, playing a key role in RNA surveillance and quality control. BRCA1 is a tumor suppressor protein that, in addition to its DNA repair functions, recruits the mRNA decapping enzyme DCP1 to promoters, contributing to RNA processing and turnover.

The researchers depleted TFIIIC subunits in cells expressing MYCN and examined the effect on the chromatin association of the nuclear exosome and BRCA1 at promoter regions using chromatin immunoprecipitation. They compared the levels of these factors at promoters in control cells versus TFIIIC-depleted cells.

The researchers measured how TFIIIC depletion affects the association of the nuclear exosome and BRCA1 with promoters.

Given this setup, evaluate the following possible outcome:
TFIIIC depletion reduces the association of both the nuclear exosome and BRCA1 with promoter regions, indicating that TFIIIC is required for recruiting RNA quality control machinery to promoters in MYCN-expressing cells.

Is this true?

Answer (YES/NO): YES